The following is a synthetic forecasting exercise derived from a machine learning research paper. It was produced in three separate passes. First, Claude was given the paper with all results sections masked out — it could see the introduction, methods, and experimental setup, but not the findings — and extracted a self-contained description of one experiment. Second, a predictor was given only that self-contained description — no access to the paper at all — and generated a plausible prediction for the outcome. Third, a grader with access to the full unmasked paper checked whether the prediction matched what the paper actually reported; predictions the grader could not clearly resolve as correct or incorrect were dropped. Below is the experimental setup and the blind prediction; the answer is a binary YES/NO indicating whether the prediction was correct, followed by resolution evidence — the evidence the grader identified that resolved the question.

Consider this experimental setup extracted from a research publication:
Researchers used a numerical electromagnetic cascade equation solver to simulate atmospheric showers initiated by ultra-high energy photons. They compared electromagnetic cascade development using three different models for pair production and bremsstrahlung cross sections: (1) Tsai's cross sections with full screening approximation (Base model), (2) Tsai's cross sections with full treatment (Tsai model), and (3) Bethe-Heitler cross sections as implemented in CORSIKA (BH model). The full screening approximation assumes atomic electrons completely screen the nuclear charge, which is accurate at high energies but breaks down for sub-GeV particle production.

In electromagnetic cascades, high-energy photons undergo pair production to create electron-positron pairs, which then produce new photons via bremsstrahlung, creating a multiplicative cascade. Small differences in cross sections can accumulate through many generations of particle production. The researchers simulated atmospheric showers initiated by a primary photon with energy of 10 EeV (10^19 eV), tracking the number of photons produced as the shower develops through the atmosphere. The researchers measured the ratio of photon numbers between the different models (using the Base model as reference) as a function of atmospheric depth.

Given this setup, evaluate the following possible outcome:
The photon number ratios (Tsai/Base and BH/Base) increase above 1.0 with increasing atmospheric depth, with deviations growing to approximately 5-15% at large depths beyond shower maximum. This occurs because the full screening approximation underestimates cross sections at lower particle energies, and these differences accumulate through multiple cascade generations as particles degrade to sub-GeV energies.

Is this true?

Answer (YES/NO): NO